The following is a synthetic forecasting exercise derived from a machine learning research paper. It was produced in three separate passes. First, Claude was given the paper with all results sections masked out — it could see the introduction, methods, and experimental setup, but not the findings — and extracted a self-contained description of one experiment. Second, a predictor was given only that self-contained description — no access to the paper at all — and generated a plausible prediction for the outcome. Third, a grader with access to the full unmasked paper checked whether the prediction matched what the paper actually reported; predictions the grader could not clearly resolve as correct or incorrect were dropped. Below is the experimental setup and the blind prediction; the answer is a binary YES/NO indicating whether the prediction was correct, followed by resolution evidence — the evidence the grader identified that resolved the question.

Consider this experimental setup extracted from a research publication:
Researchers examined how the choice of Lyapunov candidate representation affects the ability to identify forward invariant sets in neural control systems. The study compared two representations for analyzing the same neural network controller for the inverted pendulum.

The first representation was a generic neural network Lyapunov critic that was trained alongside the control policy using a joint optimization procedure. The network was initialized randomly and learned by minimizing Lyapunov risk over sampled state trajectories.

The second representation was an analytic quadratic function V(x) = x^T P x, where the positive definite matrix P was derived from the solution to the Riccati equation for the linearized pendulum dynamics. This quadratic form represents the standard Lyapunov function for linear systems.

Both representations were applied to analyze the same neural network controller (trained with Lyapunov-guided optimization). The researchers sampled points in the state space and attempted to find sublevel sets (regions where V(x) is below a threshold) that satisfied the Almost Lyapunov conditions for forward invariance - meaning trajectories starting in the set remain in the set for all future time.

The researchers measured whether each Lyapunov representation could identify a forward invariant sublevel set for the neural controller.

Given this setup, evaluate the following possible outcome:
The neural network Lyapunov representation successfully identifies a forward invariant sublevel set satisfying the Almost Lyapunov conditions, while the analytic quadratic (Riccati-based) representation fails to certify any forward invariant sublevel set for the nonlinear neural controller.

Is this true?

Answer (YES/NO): YES